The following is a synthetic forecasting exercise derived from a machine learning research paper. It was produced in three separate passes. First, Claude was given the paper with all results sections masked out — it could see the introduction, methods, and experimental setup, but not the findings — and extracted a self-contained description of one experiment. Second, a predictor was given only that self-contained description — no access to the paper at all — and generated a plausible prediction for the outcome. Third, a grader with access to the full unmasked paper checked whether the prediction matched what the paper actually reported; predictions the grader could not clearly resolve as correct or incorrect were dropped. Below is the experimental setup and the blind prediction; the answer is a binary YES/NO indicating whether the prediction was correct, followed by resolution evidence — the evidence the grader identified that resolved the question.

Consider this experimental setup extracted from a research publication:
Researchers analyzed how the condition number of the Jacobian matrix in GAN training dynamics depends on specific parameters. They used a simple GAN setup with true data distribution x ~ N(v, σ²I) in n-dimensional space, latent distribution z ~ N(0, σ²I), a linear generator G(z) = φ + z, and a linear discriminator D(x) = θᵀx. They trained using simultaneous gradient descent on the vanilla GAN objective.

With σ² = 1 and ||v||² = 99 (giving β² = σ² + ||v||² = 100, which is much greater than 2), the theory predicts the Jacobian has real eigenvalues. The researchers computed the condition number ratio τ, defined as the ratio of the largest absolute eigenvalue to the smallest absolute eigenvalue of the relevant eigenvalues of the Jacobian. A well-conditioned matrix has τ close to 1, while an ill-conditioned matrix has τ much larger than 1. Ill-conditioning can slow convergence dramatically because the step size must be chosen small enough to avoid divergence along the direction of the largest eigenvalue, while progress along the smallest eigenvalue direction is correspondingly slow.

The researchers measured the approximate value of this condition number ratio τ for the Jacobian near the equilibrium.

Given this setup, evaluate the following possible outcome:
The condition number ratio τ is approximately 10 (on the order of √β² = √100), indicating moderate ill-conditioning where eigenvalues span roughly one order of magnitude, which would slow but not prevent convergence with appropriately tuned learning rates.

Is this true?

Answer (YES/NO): NO